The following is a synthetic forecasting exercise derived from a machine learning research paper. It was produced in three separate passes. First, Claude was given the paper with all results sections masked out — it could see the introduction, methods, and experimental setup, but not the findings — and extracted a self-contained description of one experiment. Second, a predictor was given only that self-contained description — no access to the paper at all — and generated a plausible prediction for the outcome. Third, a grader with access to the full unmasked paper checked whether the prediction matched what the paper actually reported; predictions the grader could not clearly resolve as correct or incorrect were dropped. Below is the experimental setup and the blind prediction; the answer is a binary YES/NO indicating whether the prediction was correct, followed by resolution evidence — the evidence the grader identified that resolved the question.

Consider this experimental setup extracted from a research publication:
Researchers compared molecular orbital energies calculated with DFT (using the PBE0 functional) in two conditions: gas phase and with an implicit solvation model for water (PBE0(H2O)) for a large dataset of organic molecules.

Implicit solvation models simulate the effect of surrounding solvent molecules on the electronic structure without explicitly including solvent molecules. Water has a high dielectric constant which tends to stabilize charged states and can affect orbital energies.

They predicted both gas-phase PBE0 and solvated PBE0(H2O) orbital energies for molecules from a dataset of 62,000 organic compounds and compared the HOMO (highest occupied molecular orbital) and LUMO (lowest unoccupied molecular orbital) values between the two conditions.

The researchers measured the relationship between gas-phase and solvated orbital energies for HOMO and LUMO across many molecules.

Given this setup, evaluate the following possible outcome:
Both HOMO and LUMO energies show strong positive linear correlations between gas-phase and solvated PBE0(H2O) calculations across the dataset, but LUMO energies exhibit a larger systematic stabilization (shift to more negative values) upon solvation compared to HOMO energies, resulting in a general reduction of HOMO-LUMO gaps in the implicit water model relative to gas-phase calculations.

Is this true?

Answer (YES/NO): NO